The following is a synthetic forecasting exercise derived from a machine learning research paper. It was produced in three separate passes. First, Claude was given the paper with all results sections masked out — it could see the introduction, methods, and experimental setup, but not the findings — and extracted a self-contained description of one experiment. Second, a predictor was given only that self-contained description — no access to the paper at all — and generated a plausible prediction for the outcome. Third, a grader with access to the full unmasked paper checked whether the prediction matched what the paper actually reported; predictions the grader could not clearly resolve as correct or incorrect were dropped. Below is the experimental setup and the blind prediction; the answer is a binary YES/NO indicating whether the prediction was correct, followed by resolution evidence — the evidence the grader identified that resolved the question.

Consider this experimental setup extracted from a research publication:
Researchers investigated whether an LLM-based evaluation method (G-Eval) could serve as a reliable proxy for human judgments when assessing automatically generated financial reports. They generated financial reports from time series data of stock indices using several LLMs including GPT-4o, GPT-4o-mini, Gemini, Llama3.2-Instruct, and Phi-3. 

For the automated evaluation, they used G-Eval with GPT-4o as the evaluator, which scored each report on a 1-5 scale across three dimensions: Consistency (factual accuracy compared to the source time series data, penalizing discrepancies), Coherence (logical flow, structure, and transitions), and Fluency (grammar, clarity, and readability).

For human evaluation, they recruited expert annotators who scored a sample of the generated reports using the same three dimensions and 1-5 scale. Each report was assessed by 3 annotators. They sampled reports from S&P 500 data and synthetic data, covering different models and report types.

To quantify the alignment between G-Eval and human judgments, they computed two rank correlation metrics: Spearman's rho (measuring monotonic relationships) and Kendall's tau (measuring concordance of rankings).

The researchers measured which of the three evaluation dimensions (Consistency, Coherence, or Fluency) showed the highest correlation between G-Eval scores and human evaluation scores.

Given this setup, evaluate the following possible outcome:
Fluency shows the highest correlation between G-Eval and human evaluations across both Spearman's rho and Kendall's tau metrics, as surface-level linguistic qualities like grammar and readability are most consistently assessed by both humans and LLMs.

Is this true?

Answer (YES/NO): NO